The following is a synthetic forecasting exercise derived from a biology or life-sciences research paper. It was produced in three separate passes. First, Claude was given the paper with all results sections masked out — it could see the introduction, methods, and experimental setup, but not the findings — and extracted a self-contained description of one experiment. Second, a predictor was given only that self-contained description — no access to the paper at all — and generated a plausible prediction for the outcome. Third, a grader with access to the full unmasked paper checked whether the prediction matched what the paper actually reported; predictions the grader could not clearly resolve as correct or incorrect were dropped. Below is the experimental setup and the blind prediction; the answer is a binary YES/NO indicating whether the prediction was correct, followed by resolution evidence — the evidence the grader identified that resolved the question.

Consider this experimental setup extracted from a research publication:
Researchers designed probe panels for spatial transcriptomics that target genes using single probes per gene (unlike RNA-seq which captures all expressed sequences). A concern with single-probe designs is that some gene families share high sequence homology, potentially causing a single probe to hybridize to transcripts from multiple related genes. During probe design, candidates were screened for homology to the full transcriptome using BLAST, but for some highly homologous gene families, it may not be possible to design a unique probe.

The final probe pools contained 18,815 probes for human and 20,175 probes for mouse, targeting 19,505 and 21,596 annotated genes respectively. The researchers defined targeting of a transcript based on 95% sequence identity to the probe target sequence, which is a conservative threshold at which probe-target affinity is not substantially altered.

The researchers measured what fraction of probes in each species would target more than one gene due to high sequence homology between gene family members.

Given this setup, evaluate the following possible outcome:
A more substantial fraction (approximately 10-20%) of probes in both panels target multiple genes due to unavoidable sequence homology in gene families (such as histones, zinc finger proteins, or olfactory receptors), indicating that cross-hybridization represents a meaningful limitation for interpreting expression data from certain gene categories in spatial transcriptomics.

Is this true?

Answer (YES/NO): NO